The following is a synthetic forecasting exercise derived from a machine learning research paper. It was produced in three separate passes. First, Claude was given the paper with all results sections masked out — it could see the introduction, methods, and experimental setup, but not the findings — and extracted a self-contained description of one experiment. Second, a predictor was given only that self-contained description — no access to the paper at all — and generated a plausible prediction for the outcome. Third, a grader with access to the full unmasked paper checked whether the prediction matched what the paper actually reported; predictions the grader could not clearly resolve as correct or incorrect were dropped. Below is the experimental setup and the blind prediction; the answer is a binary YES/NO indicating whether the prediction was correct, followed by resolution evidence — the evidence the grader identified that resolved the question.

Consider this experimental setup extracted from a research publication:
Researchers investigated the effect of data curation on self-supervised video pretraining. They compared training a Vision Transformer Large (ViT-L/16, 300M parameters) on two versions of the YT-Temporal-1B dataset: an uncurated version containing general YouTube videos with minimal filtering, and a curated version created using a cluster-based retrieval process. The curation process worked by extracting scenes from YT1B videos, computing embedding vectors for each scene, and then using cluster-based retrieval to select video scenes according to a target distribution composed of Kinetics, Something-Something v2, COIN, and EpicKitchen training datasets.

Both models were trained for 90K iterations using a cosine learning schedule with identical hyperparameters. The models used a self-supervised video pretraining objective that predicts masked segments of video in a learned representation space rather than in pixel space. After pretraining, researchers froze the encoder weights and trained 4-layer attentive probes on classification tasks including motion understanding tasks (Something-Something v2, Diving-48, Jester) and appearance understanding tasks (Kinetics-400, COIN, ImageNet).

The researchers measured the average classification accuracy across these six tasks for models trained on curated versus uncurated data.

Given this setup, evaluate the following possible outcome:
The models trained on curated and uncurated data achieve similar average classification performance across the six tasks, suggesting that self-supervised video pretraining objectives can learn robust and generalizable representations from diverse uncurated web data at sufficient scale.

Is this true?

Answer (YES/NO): NO